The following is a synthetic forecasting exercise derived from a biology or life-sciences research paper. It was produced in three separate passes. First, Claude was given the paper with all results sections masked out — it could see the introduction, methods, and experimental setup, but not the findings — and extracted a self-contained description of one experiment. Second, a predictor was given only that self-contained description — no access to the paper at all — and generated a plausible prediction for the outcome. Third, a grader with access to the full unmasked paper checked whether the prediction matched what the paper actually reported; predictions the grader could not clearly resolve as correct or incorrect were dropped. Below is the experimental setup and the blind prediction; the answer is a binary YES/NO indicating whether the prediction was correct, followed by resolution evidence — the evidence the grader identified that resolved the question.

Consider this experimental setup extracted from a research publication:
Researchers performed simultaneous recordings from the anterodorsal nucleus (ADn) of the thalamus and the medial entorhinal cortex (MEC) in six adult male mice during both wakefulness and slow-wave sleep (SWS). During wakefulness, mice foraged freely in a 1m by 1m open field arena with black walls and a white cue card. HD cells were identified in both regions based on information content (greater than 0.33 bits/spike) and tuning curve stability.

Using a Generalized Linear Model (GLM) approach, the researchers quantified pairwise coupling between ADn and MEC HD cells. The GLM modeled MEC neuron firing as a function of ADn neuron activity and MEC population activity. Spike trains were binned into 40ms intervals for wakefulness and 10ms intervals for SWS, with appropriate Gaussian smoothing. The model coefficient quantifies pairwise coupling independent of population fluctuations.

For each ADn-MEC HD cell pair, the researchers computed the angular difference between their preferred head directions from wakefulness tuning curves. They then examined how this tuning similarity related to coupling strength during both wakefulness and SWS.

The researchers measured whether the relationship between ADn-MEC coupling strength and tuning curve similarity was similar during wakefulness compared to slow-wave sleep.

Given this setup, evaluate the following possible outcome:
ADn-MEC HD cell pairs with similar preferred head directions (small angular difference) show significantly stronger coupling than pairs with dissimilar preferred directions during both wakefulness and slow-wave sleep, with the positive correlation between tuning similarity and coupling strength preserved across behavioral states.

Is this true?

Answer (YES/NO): YES